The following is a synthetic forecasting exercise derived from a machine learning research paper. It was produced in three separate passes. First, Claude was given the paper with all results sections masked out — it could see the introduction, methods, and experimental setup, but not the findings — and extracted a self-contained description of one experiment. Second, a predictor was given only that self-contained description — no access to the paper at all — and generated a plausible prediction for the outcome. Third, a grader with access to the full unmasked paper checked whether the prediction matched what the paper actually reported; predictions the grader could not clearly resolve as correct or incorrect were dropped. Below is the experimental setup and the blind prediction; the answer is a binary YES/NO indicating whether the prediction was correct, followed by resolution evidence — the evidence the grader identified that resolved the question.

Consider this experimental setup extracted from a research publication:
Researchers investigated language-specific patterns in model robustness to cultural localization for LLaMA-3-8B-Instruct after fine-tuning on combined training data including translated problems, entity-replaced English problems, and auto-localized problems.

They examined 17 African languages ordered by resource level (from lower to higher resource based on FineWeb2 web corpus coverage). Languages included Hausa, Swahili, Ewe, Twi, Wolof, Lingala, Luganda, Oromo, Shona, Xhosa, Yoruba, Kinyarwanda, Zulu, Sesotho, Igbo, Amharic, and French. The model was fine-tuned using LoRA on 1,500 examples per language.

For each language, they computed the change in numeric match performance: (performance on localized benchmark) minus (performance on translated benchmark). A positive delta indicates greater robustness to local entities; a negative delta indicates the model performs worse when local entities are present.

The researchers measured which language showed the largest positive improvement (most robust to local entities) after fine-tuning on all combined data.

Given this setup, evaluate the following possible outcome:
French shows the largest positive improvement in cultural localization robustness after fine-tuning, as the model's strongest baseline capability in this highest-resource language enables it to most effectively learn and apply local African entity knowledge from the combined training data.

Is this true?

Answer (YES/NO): NO